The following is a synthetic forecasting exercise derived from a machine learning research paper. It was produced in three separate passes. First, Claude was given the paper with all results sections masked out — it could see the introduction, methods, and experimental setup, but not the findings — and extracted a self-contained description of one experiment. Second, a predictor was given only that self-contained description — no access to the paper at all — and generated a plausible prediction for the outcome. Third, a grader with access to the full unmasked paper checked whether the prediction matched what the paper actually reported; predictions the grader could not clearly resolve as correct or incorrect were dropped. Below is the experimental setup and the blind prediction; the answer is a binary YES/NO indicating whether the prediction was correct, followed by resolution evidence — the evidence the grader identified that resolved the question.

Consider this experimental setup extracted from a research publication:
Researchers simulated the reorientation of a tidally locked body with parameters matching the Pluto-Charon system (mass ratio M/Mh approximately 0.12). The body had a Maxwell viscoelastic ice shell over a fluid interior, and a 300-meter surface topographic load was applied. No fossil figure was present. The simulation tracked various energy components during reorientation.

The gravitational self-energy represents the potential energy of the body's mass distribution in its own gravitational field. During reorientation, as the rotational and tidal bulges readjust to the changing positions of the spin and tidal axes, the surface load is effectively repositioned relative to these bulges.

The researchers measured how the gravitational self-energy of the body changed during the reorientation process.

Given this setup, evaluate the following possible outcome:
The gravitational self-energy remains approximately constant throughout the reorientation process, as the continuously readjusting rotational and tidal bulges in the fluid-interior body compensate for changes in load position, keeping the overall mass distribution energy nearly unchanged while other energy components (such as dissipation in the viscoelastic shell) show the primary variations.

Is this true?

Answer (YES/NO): NO